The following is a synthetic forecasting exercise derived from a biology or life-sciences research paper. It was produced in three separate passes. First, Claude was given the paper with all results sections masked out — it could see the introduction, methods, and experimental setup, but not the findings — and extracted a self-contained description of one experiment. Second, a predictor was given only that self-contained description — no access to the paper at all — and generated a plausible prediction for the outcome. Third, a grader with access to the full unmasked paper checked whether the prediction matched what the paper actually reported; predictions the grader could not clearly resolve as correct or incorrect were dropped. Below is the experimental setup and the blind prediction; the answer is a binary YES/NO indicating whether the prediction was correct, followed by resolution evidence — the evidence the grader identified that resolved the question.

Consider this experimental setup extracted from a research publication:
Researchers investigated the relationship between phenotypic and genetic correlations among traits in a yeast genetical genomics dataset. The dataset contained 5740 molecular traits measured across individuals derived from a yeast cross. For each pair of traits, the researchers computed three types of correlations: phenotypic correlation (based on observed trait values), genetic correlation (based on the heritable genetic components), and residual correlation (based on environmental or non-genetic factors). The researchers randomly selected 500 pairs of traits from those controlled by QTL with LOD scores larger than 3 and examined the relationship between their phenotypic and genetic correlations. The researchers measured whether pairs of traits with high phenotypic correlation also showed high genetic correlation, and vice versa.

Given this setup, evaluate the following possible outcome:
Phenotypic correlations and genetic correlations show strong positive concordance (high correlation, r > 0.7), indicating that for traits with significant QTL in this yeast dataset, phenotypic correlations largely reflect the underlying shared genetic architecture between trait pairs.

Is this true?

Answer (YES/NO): NO